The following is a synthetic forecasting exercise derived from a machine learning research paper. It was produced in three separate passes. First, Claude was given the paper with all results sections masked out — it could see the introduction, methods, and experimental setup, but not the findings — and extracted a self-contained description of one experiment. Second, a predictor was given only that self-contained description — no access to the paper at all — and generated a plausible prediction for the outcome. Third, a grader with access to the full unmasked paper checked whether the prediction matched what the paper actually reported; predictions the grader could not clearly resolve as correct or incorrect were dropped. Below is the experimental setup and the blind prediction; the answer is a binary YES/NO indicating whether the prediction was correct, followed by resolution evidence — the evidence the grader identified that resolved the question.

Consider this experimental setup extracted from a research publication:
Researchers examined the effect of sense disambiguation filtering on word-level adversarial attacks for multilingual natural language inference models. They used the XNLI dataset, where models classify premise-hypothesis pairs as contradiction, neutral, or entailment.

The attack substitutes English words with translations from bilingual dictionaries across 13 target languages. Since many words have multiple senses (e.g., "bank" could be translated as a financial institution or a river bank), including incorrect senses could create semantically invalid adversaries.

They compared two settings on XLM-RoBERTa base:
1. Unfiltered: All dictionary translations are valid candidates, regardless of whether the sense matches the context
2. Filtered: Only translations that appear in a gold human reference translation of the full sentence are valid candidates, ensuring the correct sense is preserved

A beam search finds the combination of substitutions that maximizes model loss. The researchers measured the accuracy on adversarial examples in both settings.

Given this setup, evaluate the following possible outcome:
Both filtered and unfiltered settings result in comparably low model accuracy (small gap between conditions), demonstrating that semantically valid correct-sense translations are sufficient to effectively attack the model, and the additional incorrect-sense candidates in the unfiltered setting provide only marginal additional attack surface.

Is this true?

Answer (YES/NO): NO